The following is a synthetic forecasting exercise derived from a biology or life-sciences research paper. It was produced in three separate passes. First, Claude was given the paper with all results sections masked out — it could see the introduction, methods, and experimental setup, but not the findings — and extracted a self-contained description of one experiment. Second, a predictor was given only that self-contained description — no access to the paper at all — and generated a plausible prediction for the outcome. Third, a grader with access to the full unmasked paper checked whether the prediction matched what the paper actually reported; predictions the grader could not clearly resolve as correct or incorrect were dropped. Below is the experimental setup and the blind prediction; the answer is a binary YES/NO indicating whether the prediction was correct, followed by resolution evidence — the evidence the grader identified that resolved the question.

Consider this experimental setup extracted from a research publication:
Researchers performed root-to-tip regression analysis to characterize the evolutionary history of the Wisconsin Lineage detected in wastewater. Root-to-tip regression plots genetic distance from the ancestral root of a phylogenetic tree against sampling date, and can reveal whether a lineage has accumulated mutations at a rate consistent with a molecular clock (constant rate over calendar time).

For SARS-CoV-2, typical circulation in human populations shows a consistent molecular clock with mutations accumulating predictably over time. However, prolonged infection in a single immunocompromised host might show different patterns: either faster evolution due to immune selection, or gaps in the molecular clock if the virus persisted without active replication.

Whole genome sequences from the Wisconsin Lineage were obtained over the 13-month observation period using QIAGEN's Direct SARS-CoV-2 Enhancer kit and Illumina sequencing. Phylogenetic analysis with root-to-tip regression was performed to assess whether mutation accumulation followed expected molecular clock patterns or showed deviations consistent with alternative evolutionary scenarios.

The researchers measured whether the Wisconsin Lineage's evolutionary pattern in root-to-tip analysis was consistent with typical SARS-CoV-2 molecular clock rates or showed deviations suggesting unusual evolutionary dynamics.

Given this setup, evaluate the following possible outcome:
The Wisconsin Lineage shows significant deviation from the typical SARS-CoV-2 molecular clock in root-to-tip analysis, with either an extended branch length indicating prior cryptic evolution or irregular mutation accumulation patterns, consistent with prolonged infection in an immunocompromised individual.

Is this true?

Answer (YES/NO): YES